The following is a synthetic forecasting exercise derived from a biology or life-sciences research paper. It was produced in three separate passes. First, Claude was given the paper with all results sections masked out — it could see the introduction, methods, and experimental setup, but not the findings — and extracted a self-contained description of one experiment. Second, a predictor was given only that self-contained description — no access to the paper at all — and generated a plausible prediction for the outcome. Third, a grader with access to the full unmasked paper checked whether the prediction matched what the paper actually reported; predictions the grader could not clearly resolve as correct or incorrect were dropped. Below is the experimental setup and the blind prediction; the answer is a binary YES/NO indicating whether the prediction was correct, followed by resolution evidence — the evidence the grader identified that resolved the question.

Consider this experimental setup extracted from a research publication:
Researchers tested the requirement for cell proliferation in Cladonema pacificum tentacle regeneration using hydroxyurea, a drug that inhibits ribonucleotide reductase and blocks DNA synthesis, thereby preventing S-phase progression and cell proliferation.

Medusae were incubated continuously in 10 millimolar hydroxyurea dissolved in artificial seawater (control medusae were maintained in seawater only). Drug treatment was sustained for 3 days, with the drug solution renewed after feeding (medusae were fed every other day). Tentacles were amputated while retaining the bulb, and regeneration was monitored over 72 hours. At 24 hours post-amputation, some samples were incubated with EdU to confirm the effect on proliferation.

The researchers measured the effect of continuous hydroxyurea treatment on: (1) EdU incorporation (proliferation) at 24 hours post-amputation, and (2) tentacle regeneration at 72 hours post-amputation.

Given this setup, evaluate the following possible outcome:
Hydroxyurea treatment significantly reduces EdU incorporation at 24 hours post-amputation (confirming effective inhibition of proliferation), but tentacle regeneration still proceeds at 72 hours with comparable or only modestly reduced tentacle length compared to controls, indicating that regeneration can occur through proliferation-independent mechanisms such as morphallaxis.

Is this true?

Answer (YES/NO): NO